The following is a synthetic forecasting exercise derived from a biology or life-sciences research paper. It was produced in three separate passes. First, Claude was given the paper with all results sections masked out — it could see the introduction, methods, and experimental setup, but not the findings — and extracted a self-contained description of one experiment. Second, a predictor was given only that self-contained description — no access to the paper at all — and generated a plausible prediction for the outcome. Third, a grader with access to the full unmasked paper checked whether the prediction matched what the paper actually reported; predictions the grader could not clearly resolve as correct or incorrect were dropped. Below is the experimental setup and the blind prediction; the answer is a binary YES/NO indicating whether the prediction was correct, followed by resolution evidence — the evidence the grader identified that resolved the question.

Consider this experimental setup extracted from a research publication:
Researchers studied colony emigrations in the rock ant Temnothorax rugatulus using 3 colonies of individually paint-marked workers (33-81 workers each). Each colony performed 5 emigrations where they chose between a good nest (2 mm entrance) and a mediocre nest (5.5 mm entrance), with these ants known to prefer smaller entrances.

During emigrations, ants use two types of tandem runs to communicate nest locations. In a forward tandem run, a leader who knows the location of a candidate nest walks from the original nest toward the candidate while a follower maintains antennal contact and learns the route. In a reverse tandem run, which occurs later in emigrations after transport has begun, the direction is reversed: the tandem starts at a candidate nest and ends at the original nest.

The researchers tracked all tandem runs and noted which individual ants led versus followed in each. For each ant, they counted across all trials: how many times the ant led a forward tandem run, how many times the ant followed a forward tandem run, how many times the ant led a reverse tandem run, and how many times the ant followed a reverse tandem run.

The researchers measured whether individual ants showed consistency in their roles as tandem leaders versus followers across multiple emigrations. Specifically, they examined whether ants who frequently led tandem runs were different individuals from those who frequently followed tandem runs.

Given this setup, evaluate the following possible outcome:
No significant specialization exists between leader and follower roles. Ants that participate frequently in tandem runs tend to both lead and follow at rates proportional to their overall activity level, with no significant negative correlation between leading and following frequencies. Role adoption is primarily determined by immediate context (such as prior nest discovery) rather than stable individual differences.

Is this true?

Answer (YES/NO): NO